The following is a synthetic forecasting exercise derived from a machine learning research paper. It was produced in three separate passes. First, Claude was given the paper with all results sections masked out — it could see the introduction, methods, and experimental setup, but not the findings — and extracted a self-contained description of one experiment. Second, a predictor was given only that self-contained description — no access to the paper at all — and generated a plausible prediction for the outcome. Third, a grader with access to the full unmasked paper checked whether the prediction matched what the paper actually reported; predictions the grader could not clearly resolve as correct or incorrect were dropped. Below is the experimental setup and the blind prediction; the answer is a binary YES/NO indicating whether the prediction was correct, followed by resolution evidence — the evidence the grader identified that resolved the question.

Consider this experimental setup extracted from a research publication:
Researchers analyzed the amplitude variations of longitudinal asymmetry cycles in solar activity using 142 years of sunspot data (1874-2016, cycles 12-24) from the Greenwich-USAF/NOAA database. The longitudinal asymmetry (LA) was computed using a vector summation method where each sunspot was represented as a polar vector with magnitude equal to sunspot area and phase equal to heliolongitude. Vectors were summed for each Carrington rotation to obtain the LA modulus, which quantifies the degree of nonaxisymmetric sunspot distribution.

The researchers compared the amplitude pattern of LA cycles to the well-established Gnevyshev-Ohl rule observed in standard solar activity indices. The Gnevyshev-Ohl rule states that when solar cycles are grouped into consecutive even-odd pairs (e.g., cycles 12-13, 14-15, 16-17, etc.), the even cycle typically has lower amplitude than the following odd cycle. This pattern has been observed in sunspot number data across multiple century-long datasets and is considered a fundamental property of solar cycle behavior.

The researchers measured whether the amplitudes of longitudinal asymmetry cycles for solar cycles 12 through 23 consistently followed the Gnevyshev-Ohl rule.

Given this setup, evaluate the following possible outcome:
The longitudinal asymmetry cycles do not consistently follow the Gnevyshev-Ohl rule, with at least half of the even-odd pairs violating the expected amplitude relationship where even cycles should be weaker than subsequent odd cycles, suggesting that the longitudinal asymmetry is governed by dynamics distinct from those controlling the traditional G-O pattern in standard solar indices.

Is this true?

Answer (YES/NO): YES